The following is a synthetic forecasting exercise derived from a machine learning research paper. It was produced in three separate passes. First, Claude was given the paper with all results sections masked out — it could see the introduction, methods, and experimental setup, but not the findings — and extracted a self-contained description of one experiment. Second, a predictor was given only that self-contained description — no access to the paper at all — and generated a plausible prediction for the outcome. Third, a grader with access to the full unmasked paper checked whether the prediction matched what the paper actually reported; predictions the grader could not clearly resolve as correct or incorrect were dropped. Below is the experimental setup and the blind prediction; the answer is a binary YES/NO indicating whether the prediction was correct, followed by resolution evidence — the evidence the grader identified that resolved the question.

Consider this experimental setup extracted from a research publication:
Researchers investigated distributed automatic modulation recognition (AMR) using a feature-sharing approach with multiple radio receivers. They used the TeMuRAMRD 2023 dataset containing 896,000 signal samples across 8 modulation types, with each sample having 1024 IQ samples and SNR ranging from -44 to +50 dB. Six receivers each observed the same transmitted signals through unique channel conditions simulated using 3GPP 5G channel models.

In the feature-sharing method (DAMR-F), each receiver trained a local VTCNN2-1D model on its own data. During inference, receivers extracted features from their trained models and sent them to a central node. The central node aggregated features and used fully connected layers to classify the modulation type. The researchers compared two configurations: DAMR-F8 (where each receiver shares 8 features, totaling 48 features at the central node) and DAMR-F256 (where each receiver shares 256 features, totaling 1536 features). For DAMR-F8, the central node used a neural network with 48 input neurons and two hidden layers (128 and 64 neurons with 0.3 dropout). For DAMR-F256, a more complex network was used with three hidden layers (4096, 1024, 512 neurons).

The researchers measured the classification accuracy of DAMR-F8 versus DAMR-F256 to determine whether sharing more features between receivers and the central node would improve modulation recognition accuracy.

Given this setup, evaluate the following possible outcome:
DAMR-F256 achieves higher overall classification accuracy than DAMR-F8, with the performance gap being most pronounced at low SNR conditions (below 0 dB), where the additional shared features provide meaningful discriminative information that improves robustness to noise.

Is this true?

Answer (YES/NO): NO